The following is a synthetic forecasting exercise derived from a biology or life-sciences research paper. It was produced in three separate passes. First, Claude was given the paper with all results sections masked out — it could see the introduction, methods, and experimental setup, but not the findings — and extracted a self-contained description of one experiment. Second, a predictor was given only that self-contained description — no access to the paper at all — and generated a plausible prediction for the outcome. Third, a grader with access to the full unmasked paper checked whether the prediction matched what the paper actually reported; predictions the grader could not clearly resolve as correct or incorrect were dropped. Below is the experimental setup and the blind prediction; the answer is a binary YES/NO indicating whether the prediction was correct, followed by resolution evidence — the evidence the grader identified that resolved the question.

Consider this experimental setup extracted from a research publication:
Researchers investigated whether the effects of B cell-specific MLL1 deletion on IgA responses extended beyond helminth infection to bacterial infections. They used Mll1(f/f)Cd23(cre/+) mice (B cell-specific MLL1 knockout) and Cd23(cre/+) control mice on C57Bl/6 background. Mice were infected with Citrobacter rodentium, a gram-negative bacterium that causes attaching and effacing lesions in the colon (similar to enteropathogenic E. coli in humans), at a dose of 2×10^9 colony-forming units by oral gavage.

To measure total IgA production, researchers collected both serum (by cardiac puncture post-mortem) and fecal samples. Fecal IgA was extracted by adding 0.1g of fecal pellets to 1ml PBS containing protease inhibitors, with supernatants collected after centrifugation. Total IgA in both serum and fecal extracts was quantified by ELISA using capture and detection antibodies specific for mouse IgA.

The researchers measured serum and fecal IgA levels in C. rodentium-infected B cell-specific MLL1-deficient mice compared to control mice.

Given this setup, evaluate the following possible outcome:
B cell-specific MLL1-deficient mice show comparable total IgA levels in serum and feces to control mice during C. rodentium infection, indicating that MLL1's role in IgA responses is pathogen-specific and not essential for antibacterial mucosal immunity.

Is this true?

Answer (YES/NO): NO